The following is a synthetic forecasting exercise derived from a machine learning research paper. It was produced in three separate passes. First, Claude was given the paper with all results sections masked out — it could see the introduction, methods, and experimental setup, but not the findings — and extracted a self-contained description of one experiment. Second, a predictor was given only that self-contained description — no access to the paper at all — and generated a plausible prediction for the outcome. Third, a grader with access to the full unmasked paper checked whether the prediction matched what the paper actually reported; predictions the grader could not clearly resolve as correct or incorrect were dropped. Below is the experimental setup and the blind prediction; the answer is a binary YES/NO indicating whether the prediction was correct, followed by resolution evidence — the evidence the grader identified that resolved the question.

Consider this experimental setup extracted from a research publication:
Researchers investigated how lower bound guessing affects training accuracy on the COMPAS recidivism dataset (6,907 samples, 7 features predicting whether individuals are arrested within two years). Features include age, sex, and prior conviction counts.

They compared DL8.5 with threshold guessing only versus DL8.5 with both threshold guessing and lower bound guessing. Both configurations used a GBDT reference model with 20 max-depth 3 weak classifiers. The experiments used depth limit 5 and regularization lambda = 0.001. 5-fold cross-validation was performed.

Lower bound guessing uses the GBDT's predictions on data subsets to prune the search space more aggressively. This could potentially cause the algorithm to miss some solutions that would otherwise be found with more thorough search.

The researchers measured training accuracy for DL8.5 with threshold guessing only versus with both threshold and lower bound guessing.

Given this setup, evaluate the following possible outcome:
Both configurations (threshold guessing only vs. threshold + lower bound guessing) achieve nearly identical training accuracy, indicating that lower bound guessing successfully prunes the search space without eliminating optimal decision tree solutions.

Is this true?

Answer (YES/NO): NO